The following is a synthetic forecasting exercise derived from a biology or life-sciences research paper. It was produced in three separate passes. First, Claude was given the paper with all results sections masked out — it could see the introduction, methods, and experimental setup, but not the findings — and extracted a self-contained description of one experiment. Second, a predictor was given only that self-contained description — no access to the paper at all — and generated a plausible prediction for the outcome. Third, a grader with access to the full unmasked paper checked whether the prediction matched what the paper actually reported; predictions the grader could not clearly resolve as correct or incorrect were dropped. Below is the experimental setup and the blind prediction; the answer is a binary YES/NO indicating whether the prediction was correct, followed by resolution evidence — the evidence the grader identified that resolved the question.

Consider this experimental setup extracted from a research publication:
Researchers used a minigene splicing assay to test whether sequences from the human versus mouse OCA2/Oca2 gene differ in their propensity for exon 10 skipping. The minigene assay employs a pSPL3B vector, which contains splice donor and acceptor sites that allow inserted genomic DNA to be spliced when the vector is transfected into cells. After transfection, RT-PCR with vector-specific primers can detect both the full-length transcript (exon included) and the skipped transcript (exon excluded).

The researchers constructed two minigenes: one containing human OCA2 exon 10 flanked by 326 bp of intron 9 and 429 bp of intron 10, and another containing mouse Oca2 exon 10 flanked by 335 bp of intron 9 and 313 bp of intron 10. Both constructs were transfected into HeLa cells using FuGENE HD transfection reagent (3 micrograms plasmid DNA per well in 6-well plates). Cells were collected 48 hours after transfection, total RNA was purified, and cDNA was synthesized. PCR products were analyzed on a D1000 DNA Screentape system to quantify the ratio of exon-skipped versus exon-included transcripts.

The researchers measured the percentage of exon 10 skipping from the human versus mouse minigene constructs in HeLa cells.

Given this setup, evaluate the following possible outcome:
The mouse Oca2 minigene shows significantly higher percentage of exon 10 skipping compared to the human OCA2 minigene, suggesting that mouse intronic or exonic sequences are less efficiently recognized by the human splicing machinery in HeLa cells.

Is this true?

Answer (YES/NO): NO